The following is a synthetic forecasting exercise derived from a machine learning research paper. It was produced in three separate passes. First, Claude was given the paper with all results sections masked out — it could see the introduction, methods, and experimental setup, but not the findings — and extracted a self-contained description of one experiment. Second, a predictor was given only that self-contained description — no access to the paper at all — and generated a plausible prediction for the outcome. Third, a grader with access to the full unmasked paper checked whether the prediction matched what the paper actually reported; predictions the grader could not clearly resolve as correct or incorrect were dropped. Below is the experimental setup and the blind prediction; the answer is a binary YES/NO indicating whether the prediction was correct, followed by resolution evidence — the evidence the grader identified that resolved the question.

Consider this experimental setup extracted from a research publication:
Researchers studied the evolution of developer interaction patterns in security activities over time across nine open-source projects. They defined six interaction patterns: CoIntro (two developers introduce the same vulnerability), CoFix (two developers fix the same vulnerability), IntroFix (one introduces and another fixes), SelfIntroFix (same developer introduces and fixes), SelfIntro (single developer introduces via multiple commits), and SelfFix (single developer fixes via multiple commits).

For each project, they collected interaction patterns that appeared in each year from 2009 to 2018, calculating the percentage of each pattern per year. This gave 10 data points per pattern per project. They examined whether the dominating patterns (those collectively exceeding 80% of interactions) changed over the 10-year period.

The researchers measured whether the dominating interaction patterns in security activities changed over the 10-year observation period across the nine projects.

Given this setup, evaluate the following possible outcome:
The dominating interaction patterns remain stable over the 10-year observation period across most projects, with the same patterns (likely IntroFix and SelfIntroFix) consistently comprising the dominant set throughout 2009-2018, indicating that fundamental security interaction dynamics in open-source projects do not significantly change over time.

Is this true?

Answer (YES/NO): NO